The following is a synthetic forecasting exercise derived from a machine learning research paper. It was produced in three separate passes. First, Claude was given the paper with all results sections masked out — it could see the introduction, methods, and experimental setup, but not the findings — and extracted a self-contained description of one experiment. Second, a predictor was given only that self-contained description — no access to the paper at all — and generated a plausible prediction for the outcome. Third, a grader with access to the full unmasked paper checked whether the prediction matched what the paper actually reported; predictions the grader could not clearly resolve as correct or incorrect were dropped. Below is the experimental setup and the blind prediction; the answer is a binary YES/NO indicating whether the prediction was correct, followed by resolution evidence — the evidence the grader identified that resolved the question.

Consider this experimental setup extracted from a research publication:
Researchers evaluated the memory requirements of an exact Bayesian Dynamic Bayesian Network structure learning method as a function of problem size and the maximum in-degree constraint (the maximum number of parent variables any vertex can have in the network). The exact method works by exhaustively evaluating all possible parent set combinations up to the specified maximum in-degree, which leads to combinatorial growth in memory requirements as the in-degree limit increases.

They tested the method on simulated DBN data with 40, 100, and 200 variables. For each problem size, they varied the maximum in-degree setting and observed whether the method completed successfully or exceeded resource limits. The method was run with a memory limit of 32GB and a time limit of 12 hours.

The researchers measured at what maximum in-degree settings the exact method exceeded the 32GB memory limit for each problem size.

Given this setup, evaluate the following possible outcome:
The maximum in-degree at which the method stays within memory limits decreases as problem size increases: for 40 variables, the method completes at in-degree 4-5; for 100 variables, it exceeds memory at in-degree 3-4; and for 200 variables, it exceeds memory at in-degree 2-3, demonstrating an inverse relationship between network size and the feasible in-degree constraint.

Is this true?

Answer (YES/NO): NO